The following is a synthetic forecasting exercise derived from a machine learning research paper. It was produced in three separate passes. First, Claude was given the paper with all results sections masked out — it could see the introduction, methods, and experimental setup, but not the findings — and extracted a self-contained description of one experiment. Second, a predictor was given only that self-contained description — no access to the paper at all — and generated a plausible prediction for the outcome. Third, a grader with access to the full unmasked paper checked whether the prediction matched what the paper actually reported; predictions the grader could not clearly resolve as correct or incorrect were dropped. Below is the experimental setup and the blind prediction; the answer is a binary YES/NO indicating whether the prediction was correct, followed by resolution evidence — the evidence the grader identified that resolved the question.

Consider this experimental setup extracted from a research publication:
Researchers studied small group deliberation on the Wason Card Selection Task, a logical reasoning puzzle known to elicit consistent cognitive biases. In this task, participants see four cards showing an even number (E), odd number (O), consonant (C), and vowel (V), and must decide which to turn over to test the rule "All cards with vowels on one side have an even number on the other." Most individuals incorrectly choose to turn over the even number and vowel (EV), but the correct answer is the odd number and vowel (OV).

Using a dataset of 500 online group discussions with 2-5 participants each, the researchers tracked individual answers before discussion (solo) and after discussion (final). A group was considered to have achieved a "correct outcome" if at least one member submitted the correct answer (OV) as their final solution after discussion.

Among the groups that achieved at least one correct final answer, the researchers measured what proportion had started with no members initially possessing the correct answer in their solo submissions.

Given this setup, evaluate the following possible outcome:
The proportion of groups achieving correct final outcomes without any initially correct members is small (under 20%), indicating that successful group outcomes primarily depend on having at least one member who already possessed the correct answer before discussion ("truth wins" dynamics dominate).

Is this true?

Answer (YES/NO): NO